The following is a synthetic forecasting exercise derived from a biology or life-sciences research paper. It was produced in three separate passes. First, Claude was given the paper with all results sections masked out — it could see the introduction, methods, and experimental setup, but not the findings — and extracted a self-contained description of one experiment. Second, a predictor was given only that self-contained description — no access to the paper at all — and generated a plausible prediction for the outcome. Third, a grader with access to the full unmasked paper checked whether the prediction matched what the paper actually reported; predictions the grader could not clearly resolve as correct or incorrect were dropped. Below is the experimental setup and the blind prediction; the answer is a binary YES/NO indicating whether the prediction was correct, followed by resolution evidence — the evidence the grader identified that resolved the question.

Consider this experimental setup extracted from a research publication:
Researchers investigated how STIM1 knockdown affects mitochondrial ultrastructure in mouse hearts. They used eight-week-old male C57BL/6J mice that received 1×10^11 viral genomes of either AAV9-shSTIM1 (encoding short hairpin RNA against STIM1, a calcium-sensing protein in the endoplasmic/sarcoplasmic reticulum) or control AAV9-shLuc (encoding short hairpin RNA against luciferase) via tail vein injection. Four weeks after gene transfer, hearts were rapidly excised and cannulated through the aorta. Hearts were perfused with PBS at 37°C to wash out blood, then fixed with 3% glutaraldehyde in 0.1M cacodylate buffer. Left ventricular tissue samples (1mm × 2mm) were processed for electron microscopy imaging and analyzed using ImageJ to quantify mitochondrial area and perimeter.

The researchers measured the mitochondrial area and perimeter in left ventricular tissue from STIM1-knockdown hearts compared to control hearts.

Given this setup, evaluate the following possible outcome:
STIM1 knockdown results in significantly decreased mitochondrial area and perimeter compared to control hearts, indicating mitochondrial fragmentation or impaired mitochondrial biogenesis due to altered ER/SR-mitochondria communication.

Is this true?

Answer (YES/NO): YES